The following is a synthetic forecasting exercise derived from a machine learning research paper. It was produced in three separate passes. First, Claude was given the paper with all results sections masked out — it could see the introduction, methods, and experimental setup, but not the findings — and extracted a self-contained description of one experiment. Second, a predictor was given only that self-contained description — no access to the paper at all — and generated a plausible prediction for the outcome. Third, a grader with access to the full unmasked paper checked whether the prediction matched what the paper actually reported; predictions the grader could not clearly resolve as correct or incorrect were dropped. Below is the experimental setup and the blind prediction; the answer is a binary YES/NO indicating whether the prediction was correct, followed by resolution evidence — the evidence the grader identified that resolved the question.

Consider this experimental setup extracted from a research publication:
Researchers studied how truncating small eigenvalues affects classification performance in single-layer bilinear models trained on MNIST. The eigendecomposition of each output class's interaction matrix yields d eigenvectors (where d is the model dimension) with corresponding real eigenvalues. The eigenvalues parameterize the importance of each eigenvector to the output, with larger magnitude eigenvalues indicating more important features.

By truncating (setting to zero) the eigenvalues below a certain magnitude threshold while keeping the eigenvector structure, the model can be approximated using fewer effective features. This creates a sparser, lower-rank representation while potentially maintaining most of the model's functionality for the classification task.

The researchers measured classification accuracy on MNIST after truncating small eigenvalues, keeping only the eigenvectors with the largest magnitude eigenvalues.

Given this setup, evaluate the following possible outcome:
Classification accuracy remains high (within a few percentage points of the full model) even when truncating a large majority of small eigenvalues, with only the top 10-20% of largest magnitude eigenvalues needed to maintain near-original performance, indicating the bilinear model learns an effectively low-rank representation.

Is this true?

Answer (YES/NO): NO